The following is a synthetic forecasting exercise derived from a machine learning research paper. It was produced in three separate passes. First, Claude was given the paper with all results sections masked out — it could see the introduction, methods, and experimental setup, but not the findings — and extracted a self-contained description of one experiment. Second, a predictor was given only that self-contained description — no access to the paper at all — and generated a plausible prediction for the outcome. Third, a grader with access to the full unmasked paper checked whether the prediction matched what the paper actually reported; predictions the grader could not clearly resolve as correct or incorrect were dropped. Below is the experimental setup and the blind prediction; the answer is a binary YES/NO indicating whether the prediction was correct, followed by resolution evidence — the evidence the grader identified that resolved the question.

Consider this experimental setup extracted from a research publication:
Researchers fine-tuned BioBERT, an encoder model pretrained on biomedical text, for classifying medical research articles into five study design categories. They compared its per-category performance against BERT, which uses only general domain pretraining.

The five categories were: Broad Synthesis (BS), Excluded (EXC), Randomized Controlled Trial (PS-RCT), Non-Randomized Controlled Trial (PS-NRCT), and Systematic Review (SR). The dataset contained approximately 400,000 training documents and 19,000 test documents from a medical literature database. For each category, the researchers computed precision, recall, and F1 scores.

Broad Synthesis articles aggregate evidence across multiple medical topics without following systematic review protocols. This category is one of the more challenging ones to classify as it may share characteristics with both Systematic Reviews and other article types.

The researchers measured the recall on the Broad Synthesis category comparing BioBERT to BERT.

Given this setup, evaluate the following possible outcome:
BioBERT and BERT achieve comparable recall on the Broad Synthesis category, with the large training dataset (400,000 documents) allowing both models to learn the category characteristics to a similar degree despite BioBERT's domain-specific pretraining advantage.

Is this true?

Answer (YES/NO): NO